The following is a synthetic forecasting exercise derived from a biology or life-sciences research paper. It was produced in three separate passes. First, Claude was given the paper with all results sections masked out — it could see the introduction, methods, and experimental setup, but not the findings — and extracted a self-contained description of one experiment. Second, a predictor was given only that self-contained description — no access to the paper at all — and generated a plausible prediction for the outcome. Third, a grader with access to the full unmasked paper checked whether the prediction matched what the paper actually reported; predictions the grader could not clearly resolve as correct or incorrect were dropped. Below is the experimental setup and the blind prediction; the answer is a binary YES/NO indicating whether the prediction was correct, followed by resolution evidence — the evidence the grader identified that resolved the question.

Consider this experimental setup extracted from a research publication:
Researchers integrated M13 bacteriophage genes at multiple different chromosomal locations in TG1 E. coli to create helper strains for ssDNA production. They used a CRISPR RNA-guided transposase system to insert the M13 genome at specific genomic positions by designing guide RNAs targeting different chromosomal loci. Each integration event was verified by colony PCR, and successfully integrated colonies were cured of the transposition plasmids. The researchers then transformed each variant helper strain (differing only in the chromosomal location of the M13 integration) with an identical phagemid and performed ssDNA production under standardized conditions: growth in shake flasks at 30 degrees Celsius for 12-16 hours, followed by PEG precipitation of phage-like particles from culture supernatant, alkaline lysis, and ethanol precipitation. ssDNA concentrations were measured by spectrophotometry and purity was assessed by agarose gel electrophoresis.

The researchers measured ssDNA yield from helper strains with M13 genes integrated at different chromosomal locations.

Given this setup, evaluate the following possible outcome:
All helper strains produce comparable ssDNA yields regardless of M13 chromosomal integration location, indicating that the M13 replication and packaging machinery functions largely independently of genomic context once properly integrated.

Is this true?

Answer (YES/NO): NO